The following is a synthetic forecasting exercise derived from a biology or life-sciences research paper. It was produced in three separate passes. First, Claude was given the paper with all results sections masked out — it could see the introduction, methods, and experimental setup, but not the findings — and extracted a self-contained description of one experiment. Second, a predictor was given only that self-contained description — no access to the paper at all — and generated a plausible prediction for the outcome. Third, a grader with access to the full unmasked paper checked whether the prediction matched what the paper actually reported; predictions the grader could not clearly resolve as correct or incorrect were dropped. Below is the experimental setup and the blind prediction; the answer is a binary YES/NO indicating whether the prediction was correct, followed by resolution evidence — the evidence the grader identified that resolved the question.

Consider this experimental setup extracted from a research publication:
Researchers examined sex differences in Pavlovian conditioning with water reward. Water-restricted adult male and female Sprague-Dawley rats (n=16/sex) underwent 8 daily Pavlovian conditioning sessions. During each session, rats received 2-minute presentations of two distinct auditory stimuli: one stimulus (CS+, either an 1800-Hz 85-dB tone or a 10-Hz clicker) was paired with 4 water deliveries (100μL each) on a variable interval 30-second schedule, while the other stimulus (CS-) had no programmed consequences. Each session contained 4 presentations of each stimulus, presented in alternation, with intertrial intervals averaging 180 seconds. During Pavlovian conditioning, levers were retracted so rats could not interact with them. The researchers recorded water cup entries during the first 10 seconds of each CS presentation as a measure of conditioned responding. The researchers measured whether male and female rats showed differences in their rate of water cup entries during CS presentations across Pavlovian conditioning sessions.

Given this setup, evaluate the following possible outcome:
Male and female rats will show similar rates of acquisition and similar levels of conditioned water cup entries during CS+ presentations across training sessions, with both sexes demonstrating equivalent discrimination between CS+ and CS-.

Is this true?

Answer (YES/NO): YES